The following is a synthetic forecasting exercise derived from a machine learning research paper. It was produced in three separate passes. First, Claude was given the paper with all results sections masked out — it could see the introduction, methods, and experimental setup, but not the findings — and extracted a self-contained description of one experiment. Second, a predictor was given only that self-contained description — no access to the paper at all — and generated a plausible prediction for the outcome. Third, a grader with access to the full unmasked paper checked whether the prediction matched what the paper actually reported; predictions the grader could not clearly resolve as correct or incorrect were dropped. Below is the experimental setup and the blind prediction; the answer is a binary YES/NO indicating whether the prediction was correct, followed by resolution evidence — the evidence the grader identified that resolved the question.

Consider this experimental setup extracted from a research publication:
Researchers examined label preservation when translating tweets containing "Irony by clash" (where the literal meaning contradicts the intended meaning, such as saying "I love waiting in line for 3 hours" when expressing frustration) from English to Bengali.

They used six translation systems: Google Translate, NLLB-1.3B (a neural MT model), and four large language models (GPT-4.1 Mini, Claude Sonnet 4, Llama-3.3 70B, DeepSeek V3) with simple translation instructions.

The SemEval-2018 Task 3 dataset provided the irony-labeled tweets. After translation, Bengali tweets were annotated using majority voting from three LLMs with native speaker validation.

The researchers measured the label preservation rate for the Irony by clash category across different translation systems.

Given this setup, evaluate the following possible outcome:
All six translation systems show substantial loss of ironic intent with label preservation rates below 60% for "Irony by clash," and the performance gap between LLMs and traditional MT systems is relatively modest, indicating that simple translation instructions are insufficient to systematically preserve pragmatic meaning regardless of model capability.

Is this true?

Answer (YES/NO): NO